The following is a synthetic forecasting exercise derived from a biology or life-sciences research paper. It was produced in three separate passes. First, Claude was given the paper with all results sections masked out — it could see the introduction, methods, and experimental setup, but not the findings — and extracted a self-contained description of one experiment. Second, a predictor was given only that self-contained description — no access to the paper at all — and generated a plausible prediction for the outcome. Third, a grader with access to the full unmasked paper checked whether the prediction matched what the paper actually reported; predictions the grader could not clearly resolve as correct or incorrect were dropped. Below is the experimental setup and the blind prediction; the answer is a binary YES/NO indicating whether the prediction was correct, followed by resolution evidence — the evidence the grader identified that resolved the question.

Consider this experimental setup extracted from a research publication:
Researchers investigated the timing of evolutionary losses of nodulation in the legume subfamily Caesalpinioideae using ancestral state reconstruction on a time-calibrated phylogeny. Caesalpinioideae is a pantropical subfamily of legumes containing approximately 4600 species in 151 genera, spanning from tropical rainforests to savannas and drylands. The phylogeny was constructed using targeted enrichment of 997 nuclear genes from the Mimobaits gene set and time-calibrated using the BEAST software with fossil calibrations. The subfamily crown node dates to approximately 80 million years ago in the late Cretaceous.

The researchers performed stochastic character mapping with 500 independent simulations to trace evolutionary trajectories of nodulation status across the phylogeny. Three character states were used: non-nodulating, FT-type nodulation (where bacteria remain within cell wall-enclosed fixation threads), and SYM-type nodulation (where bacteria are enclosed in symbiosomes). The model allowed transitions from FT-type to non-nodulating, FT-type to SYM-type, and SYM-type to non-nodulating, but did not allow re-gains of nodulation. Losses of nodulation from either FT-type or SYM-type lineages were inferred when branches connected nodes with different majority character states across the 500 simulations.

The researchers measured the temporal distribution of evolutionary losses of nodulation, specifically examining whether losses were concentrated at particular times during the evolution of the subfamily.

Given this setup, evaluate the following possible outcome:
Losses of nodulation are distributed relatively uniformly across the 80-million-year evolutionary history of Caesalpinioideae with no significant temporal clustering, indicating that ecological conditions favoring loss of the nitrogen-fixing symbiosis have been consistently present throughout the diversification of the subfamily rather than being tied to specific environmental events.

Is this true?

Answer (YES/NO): NO